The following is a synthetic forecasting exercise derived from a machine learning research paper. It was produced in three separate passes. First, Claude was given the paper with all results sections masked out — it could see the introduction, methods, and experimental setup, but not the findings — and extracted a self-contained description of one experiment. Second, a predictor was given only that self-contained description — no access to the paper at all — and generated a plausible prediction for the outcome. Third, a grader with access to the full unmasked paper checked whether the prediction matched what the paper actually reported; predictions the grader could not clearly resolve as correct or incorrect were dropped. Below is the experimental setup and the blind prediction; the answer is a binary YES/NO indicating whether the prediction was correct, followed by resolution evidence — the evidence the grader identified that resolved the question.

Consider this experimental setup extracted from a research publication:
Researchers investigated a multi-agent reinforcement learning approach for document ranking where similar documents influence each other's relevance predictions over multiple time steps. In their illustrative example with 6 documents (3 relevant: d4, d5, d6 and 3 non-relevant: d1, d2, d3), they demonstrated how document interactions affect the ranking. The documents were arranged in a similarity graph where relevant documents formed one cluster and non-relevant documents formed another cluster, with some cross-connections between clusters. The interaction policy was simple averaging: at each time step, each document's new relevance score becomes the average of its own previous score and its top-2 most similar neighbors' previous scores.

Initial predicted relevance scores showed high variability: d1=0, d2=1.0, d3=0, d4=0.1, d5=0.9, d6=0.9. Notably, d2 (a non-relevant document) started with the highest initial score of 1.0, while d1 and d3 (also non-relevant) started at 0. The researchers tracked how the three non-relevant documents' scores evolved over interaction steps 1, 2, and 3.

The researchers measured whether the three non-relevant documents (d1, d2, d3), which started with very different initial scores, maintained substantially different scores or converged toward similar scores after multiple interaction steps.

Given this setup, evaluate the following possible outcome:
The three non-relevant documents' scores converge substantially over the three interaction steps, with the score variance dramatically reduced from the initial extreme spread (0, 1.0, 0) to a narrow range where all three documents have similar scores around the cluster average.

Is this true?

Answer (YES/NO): YES